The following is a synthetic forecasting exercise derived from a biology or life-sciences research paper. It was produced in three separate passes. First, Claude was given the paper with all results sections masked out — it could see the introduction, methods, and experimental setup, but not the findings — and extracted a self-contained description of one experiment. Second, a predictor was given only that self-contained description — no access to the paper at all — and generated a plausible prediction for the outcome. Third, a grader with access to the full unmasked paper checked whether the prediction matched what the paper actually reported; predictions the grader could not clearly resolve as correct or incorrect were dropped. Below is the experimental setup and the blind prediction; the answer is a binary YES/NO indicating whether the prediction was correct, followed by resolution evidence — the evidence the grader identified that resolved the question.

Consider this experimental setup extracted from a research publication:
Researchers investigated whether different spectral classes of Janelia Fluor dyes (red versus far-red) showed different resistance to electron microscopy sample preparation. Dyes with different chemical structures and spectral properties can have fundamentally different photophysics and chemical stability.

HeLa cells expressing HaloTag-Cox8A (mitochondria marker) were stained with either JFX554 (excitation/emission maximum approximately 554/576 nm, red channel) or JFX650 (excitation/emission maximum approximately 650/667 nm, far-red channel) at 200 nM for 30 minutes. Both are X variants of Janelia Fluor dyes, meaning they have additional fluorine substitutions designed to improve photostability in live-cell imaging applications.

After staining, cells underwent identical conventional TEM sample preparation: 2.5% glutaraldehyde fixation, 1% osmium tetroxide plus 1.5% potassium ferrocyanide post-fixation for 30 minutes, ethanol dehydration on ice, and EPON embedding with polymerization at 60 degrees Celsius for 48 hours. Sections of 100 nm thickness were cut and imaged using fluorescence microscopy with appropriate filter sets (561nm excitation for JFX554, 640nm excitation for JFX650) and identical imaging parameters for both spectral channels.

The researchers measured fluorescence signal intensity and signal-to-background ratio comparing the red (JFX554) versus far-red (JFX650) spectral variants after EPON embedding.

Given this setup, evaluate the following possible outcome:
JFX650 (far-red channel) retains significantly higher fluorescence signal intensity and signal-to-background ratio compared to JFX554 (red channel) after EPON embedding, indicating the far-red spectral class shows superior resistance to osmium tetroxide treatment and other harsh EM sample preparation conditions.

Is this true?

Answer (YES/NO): NO